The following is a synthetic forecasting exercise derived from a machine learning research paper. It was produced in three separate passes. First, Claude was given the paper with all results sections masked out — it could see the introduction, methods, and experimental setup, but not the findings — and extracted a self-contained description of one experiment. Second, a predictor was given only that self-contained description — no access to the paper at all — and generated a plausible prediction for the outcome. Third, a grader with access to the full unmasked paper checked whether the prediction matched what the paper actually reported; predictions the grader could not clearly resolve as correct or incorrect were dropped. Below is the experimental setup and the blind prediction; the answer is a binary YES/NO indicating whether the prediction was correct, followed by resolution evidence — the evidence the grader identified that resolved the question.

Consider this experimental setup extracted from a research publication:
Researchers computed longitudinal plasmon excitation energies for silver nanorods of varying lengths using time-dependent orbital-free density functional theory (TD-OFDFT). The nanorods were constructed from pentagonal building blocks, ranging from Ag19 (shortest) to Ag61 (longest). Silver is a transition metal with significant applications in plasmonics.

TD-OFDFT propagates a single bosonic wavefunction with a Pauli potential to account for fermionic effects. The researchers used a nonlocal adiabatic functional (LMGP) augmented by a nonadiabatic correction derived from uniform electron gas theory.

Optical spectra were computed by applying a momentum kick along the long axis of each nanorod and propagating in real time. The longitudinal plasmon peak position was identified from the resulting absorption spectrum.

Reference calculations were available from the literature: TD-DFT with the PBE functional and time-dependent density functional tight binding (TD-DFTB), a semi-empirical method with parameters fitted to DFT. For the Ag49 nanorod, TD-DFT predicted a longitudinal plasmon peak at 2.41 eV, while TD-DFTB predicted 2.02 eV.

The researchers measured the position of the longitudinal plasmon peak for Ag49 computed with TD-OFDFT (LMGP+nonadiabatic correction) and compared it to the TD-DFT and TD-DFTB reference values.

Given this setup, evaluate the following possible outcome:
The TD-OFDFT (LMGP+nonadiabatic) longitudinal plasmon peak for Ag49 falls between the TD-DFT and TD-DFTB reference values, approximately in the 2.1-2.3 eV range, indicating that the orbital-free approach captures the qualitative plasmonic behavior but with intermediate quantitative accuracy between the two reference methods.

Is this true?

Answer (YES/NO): NO